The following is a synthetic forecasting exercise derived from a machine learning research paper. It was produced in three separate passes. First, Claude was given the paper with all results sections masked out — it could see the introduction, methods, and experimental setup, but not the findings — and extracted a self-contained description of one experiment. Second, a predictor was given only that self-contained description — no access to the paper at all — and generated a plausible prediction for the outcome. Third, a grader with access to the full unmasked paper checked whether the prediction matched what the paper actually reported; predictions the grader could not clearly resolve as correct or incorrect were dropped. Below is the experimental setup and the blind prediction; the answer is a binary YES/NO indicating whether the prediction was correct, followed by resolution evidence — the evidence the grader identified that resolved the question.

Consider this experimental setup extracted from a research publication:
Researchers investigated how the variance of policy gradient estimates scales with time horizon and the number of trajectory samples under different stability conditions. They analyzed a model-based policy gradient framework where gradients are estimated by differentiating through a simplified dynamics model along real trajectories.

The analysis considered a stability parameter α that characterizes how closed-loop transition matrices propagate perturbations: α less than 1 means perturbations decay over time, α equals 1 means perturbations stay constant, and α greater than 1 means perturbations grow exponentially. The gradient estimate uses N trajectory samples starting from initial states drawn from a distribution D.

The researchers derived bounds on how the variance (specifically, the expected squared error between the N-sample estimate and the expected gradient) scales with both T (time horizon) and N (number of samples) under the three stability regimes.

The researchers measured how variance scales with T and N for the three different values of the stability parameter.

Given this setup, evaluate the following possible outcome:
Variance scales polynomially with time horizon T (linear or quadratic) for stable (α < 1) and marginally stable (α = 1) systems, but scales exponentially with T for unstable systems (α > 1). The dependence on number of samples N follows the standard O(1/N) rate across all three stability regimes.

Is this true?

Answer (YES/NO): NO